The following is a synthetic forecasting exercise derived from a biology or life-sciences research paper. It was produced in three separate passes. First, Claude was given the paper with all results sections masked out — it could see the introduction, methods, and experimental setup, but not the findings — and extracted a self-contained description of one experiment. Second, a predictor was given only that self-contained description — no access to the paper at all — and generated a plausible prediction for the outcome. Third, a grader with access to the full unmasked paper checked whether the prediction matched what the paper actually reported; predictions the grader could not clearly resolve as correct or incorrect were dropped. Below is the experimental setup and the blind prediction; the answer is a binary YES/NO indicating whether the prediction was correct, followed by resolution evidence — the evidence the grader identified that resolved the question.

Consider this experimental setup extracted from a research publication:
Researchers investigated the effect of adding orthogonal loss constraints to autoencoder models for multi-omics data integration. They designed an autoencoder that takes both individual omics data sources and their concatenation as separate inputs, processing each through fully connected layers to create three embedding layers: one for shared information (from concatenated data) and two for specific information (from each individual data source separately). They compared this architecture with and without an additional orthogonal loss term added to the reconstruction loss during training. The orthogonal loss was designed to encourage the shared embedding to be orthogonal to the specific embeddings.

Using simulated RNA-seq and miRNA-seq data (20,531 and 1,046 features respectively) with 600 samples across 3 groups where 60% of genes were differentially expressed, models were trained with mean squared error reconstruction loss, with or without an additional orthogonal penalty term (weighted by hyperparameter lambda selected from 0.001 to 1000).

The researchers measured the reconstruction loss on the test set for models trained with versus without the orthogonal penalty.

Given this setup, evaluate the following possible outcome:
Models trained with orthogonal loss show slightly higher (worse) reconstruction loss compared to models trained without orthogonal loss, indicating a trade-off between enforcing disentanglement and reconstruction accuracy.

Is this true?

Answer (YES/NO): NO